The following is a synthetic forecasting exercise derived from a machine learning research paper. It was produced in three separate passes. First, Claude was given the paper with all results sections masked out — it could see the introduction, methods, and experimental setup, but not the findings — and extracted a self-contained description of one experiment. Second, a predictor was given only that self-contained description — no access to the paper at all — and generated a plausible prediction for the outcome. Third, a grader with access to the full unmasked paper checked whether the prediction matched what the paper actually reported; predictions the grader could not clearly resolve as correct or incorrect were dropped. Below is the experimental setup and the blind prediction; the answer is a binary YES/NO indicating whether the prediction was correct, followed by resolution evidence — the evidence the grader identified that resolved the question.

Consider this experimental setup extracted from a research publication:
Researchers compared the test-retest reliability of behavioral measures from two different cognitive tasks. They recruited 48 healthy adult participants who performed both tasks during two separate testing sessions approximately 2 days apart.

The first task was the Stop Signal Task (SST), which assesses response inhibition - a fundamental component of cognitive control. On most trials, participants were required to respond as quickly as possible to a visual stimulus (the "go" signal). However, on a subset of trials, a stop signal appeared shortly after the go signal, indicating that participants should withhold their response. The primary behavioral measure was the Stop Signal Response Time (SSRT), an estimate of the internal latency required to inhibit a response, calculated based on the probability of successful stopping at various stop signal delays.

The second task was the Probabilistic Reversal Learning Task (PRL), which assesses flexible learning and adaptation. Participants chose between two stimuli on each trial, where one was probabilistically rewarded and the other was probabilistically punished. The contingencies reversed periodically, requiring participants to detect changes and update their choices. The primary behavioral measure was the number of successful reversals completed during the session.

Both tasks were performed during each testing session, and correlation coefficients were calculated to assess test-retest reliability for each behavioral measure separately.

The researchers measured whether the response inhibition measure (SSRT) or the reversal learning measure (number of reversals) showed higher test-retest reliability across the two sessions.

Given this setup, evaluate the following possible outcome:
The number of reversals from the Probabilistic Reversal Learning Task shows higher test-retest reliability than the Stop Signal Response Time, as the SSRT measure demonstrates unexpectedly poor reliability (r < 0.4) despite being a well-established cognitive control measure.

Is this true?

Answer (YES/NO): NO